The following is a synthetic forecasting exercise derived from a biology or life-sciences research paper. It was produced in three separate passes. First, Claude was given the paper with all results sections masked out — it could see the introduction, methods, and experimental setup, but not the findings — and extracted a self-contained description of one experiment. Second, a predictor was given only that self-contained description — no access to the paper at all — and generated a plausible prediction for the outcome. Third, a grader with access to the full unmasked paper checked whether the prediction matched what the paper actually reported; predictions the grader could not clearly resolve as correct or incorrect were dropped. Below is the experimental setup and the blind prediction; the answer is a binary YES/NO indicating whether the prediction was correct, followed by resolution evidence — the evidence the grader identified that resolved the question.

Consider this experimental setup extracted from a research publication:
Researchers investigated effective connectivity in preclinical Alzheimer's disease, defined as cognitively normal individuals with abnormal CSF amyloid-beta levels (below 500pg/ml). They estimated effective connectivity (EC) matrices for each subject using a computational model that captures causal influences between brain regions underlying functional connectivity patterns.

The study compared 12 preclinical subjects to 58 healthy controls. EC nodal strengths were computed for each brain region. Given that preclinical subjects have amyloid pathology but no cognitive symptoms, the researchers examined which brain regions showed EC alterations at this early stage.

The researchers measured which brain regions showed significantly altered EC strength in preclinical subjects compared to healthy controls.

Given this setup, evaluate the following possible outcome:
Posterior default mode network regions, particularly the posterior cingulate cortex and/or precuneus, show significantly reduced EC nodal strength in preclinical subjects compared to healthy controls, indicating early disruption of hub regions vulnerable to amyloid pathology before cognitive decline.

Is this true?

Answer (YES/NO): NO